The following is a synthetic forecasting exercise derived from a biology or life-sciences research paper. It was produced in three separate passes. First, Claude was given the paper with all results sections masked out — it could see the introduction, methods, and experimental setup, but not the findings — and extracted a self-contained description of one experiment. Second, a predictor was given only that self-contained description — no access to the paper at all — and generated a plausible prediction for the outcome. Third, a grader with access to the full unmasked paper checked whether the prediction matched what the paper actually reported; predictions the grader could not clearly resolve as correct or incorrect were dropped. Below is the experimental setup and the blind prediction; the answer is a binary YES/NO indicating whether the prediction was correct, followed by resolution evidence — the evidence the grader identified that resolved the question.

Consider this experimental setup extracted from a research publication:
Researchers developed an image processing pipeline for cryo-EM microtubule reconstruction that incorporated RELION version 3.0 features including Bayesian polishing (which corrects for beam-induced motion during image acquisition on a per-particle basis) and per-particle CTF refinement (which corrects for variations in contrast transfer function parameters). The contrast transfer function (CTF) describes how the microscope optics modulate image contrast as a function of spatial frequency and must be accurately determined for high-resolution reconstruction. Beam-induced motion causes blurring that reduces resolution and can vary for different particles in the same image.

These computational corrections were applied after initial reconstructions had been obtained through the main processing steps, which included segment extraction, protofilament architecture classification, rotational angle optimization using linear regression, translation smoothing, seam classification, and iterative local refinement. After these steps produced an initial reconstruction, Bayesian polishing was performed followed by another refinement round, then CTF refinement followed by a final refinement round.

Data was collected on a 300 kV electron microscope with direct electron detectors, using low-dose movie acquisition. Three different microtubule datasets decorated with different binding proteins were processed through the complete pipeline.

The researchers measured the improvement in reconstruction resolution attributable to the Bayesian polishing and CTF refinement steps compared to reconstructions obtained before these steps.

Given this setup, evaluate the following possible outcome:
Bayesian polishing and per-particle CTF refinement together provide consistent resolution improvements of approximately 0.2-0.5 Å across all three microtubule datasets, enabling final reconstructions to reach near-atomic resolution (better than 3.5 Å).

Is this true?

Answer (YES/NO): NO